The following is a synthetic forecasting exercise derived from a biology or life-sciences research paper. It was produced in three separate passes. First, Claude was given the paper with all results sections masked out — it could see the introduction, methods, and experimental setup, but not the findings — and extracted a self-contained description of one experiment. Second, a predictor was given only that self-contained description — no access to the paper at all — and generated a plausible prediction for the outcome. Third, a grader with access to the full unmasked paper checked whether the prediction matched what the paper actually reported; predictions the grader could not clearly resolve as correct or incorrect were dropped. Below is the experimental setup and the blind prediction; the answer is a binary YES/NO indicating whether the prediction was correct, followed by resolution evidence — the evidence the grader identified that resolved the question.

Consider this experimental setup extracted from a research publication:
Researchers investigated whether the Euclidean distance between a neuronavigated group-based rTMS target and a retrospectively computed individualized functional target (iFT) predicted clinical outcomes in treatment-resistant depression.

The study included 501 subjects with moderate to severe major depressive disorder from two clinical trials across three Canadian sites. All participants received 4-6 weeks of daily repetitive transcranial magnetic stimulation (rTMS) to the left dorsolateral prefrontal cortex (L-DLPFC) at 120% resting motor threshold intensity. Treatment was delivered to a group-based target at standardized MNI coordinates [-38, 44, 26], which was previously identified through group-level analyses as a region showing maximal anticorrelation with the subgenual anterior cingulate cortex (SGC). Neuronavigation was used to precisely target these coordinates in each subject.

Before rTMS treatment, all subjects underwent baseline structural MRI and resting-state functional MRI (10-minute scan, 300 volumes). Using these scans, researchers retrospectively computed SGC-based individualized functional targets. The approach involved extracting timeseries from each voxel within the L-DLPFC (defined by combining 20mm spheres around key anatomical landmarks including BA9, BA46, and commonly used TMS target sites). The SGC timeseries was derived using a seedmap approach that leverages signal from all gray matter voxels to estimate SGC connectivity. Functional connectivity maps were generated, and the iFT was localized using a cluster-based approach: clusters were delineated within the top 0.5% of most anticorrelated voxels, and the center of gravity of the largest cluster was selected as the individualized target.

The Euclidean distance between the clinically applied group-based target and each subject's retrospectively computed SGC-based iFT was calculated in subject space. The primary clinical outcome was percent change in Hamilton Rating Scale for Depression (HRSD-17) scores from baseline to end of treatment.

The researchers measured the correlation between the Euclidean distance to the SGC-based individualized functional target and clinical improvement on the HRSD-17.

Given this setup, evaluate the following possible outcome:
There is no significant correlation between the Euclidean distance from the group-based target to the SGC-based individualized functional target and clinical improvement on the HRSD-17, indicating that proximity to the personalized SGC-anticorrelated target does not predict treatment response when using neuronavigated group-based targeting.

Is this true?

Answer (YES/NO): YES